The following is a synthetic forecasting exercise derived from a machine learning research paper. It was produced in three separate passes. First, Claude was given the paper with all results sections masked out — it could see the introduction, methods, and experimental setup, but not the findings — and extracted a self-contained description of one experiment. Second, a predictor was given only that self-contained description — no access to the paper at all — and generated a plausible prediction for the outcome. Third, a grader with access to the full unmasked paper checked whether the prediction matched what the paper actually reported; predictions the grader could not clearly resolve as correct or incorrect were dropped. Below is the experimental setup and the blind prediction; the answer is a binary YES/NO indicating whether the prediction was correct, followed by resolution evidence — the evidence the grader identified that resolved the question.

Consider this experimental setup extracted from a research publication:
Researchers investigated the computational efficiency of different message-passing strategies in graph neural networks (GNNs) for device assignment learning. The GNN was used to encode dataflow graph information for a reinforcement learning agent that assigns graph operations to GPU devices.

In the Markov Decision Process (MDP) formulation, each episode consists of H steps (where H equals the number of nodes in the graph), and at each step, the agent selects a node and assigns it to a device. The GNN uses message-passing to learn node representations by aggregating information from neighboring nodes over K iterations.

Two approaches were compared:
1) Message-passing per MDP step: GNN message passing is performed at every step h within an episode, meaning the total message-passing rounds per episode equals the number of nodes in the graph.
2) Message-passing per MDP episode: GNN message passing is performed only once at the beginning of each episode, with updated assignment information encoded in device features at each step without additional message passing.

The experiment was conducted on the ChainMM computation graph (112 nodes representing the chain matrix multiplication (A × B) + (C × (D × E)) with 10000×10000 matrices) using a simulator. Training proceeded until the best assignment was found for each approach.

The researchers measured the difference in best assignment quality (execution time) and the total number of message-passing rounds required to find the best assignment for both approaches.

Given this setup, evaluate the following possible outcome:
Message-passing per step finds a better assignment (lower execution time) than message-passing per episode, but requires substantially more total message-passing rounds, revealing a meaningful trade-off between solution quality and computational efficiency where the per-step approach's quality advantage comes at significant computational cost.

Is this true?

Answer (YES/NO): NO